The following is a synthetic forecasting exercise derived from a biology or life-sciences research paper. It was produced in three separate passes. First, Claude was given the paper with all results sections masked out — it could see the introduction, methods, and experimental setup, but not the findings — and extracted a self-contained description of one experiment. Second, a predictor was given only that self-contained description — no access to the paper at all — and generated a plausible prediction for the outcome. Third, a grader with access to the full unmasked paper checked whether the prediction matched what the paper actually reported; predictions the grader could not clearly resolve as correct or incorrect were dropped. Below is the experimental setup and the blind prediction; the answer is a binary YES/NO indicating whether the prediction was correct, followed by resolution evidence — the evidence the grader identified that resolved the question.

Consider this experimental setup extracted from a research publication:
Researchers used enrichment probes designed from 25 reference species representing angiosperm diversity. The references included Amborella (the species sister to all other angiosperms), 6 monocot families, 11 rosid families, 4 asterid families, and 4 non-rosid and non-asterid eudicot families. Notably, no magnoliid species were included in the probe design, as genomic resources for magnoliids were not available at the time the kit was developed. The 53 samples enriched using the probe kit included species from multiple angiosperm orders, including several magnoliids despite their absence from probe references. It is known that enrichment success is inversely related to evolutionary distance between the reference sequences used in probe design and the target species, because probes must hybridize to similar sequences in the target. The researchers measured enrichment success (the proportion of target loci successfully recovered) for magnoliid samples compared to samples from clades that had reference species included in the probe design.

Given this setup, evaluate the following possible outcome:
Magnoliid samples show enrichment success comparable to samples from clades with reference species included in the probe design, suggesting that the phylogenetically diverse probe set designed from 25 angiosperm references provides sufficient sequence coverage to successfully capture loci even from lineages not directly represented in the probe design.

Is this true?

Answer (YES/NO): NO